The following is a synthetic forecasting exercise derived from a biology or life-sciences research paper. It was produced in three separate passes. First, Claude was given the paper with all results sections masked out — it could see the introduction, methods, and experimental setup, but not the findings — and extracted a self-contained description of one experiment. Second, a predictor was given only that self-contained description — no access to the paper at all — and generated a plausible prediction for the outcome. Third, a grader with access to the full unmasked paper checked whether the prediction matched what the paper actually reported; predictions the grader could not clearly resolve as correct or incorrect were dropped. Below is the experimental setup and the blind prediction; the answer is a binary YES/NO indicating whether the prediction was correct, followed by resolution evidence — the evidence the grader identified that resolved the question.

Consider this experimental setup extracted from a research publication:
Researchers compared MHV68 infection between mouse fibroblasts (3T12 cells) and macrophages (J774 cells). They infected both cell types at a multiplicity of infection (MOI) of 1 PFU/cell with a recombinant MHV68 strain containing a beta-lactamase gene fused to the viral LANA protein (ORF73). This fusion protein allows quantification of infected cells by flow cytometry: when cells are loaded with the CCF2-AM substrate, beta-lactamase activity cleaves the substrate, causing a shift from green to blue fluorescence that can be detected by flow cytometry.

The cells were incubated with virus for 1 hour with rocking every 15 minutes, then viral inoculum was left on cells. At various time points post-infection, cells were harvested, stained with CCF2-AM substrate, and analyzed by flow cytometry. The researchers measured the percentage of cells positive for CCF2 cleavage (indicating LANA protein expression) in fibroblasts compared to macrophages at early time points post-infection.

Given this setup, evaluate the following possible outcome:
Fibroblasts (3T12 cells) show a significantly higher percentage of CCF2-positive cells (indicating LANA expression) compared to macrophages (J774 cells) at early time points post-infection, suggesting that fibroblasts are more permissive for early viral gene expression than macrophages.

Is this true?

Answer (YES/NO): NO